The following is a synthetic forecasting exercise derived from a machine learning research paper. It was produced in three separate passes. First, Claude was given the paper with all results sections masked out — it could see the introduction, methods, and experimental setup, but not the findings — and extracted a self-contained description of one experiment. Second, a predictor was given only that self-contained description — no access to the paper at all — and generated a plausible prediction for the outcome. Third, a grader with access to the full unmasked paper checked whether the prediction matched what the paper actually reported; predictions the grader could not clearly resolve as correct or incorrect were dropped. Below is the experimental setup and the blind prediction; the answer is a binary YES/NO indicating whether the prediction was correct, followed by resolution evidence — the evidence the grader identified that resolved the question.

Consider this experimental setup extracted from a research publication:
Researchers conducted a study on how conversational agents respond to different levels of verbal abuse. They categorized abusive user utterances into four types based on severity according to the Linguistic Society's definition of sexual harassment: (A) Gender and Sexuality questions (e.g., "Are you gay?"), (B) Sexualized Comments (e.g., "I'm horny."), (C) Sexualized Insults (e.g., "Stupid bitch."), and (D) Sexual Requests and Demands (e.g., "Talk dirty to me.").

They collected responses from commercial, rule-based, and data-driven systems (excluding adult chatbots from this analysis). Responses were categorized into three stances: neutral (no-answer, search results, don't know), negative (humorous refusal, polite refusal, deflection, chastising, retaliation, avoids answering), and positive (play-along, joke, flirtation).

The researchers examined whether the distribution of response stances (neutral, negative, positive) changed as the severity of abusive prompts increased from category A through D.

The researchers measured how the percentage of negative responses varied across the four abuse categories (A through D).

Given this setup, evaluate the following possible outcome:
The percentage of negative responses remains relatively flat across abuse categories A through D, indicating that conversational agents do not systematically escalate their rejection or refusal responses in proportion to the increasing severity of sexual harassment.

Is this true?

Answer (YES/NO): NO